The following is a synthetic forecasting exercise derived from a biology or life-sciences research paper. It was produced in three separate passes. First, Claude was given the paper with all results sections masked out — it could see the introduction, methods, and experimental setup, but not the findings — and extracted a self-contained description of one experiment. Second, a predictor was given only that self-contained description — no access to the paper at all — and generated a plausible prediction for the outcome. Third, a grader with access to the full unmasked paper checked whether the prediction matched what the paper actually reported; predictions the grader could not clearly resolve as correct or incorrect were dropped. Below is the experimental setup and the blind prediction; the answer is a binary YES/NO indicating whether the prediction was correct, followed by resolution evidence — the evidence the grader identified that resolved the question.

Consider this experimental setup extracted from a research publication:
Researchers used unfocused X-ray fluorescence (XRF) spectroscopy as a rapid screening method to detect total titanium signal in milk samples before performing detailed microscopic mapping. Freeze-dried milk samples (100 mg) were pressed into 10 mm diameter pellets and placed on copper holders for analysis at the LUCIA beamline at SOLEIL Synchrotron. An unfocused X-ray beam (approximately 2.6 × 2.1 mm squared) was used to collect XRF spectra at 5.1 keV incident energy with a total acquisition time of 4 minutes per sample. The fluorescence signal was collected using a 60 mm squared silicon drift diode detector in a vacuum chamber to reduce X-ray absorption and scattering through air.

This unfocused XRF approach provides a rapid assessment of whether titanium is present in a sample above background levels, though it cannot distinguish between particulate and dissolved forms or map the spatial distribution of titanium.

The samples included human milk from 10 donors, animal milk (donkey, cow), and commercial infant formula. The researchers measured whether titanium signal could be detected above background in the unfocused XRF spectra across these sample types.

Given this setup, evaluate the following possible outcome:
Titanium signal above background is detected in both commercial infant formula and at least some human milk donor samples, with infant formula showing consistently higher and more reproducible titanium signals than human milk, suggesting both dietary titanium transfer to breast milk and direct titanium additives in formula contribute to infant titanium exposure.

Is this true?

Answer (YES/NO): NO